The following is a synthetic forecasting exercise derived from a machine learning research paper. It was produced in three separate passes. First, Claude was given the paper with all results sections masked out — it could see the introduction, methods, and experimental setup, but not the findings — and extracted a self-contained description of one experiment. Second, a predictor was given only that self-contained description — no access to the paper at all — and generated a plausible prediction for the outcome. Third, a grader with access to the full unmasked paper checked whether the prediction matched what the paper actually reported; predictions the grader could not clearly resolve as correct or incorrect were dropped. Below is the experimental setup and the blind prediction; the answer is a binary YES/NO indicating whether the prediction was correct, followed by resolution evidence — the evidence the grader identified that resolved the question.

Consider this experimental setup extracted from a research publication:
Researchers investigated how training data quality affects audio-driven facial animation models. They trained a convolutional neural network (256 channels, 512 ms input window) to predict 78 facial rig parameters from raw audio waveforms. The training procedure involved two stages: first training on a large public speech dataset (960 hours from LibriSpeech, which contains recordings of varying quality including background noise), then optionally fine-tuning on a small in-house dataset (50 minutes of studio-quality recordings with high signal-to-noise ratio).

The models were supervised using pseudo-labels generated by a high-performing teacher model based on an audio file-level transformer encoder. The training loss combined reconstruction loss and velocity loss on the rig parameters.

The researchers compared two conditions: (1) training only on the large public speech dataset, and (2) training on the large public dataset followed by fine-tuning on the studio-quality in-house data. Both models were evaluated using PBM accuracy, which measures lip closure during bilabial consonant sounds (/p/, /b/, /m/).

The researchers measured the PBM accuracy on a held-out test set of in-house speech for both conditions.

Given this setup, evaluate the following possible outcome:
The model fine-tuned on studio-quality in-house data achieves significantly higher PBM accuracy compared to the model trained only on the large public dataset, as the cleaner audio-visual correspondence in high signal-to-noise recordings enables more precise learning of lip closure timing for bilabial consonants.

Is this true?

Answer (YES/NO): YES